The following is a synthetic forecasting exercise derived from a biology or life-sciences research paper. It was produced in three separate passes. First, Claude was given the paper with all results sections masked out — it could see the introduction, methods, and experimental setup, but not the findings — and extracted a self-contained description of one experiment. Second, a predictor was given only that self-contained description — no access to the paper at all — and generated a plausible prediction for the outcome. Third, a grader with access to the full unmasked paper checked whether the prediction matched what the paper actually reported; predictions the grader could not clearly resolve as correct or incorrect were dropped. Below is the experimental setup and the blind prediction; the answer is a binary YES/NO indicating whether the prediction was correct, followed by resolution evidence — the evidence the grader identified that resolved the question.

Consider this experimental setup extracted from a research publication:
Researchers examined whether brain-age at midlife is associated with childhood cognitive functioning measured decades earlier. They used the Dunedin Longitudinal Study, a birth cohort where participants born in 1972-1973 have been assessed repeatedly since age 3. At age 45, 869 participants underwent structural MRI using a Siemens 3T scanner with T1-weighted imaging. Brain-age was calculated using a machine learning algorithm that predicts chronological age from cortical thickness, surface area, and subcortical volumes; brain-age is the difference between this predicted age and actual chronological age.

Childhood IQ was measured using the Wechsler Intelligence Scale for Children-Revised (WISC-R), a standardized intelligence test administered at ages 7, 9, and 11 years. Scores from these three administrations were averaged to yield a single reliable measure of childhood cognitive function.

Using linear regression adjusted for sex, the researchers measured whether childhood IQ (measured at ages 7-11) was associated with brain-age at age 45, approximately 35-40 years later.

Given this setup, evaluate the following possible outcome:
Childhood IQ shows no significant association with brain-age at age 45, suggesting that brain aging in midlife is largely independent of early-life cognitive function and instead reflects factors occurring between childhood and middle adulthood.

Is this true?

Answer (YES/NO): NO